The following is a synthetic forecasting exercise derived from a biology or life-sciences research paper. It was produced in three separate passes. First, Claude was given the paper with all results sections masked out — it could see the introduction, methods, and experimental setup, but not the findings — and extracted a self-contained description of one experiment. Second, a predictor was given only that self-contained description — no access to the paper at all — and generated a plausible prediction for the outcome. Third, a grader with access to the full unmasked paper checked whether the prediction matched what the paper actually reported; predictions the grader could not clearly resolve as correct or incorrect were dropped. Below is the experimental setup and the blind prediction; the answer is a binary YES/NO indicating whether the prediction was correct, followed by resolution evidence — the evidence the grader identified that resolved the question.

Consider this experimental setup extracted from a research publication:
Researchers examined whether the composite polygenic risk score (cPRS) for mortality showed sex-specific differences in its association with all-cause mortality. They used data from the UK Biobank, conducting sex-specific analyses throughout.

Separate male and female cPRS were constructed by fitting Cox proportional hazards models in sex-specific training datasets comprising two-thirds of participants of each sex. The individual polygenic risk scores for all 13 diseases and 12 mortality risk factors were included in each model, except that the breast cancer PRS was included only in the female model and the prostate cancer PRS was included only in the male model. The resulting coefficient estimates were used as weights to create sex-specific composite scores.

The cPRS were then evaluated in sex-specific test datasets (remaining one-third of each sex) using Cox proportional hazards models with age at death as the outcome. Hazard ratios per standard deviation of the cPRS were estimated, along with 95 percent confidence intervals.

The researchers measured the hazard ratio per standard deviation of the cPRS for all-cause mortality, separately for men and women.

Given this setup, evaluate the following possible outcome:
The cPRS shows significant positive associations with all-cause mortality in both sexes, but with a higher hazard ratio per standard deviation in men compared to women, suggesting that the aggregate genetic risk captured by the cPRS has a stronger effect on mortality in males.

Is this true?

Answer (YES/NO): YES